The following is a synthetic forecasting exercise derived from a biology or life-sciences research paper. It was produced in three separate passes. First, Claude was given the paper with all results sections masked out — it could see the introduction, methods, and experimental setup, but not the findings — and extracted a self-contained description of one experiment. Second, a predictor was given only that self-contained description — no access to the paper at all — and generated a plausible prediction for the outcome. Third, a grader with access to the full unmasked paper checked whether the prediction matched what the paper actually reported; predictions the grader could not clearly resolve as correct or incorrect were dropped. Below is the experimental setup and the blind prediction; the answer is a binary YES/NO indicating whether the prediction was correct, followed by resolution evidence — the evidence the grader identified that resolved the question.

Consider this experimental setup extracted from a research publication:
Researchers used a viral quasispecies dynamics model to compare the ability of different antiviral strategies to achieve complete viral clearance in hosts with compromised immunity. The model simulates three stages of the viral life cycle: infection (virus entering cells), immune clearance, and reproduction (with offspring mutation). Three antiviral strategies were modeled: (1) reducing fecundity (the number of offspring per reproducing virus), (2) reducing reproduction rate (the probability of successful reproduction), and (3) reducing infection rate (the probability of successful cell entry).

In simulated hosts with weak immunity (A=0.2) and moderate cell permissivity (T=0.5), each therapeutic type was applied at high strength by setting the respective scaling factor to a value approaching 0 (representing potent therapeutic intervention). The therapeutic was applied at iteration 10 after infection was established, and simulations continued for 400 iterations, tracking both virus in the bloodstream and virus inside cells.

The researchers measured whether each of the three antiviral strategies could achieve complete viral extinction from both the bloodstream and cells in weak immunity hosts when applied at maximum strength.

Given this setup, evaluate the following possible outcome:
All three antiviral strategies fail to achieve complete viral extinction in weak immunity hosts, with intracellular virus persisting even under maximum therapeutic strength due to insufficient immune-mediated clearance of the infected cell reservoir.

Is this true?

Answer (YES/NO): NO